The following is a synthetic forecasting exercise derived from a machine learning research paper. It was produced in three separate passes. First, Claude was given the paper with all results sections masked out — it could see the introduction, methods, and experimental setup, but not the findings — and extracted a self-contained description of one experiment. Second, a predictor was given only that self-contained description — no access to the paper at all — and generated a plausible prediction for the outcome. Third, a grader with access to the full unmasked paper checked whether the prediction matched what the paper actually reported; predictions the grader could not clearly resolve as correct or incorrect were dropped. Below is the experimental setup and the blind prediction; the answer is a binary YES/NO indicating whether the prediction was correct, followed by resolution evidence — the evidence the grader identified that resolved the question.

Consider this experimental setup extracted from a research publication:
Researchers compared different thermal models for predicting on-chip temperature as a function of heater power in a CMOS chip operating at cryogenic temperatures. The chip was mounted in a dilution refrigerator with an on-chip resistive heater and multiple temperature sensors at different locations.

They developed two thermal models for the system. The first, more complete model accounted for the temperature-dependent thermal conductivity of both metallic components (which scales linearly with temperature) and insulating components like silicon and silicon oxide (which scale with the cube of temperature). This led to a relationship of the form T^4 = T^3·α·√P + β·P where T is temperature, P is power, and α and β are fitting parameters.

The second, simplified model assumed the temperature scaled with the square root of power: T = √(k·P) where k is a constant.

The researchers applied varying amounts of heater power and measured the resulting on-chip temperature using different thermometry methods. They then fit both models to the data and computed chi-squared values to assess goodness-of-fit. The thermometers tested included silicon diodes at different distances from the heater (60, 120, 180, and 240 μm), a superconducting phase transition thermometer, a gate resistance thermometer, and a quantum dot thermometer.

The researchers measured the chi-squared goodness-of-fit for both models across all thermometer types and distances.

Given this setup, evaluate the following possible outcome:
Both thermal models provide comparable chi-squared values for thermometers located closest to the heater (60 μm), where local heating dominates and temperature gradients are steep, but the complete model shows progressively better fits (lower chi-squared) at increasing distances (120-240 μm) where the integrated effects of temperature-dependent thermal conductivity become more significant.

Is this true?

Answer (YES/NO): NO